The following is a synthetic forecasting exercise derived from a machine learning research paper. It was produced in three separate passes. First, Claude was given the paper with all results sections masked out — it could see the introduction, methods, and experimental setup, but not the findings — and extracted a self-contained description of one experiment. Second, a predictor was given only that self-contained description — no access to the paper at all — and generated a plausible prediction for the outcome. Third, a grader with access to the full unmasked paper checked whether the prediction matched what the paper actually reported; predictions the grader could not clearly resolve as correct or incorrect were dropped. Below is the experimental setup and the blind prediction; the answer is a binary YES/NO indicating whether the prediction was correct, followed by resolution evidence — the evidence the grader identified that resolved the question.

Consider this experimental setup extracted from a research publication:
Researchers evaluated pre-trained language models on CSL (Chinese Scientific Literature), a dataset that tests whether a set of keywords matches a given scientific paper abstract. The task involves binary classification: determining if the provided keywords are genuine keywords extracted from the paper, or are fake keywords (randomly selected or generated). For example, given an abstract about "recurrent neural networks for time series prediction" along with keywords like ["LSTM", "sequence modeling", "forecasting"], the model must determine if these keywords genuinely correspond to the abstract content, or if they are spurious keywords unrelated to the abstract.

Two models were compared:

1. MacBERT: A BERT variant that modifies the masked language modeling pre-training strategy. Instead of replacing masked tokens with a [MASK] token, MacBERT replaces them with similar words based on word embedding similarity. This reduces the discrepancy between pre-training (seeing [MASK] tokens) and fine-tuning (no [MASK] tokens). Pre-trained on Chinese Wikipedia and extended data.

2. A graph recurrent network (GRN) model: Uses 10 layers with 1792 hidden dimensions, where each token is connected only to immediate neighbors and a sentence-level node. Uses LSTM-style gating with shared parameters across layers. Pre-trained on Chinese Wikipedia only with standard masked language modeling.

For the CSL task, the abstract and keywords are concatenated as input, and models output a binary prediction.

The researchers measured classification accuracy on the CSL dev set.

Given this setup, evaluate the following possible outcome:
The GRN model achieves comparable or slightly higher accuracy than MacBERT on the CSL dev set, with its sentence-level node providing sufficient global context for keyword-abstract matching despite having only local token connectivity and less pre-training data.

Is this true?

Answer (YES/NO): NO